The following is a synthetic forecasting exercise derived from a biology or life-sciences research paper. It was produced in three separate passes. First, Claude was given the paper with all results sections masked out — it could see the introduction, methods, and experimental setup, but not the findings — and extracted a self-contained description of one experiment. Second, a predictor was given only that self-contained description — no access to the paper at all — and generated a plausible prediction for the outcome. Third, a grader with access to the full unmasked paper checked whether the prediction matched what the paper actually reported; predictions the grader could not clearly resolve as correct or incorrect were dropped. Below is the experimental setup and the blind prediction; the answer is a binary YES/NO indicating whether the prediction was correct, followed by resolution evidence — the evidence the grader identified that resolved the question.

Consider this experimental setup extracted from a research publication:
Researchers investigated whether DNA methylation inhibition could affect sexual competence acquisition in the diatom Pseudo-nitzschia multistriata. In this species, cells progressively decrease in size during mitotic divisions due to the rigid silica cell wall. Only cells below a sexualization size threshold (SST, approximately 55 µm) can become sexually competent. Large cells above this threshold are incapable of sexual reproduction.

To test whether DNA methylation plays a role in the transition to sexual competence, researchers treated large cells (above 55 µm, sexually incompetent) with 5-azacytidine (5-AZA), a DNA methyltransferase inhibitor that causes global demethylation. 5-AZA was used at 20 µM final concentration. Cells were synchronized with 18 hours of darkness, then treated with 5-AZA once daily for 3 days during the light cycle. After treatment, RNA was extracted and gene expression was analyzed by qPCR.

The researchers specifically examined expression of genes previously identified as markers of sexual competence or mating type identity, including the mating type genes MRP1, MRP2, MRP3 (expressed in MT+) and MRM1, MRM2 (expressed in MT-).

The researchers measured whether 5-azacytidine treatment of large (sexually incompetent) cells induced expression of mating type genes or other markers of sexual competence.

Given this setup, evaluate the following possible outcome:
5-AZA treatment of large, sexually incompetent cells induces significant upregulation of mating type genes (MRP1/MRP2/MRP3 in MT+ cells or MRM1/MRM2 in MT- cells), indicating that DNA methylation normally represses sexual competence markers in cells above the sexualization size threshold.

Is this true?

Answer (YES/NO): NO